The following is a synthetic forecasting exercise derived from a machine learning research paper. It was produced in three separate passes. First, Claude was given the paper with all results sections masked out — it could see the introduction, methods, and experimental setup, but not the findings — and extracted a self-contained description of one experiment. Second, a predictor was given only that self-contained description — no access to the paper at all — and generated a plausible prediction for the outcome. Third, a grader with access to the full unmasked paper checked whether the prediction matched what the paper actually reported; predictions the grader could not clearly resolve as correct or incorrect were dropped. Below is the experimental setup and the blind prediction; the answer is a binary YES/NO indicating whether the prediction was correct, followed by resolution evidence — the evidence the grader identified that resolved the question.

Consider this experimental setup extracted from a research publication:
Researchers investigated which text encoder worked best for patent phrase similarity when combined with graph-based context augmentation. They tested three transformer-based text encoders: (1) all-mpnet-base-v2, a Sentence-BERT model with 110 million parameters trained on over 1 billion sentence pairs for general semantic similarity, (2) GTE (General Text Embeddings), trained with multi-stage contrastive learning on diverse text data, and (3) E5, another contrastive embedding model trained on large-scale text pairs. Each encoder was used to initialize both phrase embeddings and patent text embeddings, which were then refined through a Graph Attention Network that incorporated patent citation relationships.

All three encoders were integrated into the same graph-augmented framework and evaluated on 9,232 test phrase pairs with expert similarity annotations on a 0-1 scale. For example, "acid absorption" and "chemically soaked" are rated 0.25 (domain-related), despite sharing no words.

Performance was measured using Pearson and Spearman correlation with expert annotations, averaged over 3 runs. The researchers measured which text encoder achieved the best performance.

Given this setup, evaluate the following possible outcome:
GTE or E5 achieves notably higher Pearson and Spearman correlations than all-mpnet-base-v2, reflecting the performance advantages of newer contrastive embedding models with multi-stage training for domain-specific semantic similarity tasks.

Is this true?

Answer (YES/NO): NO